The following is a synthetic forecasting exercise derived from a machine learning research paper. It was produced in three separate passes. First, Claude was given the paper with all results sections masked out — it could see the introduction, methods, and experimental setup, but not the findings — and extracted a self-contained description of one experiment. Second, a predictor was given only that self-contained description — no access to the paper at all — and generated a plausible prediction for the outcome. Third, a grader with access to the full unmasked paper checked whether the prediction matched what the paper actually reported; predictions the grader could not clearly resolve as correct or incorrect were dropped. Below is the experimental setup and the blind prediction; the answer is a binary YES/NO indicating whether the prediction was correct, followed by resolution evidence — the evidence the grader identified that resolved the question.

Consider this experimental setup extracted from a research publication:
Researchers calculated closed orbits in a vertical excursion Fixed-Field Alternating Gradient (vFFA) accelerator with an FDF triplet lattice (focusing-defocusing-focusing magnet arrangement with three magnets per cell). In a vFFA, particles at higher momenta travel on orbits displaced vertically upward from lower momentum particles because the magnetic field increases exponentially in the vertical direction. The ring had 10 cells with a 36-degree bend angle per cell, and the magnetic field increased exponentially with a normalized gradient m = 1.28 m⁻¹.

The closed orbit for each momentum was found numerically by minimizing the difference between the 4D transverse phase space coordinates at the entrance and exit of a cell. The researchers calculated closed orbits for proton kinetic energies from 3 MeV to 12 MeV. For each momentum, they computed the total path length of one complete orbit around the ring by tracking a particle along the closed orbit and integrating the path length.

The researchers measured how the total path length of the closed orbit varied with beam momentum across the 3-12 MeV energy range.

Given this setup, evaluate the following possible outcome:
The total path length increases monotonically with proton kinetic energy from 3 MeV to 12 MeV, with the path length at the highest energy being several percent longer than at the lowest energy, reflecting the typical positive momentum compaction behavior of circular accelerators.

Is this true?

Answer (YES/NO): NO